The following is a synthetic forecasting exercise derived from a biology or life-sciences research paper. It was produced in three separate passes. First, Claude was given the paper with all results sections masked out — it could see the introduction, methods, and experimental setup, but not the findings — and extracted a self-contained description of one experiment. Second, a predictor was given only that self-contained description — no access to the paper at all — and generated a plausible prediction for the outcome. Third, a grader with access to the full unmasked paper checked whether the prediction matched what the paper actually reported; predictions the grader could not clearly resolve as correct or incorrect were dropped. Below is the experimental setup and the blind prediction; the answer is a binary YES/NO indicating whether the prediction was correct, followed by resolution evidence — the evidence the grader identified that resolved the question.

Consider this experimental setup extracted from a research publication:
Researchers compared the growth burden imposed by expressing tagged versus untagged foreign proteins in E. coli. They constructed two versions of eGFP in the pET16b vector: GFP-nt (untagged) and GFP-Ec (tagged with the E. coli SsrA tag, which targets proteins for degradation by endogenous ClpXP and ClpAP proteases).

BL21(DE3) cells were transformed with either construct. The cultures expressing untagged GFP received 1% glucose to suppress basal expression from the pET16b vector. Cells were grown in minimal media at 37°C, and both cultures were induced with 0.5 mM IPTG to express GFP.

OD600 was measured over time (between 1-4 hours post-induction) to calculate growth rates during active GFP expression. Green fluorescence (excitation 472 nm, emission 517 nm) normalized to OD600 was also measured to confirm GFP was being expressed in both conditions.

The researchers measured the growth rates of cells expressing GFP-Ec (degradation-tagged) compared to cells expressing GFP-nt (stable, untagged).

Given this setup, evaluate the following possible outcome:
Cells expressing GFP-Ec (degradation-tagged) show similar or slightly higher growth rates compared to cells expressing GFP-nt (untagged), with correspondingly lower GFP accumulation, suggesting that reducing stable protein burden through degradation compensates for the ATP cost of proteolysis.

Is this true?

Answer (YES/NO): YES